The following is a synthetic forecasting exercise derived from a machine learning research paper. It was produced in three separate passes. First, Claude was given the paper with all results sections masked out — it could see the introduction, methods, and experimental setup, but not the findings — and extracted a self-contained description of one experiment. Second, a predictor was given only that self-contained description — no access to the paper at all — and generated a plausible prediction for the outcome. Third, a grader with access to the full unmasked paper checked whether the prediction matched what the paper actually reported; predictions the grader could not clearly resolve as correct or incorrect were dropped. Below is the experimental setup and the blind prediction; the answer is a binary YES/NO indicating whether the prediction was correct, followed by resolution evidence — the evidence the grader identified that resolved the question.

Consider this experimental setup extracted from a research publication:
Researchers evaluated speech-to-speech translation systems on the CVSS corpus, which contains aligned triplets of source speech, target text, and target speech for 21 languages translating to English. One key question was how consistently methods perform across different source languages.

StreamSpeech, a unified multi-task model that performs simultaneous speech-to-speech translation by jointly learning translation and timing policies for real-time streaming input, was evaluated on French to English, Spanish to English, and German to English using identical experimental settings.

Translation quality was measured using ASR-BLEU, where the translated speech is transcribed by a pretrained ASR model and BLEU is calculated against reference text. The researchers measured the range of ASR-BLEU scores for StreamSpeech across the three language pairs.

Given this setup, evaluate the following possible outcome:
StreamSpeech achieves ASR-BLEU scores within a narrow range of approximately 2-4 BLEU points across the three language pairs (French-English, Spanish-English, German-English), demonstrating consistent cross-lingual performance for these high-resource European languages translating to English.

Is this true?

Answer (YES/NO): NO